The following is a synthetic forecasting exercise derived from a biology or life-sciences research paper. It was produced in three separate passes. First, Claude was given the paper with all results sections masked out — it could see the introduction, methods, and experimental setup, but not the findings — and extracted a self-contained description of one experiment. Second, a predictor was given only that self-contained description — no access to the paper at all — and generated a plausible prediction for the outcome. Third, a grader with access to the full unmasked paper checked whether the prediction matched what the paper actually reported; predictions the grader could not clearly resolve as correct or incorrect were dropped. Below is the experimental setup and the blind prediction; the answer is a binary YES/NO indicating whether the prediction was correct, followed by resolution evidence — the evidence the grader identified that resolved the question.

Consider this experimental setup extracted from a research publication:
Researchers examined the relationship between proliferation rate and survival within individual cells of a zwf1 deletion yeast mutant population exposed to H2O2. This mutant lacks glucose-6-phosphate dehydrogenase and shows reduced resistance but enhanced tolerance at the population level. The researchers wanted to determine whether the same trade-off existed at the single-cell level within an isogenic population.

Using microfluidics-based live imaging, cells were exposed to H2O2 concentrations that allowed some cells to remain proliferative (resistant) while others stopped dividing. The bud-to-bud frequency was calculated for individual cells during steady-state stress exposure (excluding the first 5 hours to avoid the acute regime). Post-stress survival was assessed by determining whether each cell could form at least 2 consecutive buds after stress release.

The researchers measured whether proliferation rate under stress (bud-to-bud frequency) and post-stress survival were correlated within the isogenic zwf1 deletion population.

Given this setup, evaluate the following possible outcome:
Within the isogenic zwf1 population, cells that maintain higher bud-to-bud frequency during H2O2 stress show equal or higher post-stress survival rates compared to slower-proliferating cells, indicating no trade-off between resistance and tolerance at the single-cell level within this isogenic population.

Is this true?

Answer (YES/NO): NO